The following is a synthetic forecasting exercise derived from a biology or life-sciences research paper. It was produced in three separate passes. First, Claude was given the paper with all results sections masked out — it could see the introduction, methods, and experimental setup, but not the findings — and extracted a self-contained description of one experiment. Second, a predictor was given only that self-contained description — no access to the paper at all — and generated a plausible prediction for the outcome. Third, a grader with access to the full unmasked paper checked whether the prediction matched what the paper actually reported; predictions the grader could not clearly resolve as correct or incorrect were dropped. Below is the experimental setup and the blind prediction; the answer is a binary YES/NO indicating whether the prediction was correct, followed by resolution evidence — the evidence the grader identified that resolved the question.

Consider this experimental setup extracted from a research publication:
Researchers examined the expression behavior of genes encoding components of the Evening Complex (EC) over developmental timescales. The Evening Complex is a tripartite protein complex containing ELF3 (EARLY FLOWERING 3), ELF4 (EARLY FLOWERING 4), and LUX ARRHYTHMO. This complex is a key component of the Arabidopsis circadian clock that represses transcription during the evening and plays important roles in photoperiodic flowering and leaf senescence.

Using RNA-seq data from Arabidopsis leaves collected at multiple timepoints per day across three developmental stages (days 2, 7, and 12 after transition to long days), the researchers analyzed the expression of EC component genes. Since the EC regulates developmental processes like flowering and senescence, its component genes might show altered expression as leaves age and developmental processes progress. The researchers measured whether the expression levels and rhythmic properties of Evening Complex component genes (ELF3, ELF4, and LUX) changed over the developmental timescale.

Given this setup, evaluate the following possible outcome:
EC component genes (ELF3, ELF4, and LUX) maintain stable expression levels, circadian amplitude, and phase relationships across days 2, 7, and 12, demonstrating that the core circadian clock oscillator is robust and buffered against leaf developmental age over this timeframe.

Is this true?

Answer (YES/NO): YES